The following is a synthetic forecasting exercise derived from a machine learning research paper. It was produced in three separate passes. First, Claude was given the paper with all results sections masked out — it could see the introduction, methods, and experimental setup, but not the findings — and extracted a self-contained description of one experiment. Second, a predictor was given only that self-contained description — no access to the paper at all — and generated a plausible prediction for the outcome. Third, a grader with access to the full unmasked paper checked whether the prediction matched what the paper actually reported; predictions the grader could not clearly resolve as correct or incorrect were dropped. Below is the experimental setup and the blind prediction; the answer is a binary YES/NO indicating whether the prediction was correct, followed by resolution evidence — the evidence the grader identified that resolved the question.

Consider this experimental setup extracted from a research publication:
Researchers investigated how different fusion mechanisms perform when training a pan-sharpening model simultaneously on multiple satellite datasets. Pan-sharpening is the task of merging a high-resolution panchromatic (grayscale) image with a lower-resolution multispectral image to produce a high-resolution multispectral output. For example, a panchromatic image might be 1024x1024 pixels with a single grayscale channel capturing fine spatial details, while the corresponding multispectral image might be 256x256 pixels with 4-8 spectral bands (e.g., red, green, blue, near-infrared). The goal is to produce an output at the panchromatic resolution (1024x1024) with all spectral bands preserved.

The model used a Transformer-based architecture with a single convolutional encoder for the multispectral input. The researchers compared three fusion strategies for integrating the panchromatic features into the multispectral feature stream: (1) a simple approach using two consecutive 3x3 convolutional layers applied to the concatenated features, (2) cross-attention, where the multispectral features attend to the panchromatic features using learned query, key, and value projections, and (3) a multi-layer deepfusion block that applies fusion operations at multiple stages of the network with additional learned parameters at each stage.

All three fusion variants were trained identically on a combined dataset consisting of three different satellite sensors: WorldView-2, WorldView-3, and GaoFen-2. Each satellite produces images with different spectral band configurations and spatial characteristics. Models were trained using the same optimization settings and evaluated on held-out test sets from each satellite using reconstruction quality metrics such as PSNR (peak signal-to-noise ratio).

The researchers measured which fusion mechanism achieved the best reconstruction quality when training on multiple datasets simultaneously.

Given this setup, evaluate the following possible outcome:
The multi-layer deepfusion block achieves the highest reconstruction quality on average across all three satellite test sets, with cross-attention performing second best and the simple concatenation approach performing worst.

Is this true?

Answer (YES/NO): NO